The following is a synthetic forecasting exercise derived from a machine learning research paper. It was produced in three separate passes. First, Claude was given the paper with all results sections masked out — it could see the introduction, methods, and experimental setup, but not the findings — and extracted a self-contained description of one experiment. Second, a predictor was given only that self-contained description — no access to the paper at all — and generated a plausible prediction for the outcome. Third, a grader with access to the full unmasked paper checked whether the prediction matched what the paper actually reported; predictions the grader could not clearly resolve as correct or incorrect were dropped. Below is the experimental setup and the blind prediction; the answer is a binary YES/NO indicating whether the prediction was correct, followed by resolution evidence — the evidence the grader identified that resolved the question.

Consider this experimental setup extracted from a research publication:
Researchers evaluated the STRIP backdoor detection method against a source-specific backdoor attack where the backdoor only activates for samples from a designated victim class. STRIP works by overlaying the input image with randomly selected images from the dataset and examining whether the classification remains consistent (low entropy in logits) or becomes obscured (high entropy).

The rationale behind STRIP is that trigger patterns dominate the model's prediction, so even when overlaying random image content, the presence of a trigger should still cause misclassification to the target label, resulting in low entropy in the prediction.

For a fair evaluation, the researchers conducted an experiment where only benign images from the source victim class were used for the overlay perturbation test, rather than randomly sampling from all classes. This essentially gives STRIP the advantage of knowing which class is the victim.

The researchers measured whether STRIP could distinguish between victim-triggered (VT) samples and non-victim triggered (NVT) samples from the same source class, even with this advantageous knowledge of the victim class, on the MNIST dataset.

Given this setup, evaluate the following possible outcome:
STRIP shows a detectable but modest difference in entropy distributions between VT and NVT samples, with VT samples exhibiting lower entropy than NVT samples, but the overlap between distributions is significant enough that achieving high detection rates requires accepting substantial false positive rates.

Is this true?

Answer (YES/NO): NO